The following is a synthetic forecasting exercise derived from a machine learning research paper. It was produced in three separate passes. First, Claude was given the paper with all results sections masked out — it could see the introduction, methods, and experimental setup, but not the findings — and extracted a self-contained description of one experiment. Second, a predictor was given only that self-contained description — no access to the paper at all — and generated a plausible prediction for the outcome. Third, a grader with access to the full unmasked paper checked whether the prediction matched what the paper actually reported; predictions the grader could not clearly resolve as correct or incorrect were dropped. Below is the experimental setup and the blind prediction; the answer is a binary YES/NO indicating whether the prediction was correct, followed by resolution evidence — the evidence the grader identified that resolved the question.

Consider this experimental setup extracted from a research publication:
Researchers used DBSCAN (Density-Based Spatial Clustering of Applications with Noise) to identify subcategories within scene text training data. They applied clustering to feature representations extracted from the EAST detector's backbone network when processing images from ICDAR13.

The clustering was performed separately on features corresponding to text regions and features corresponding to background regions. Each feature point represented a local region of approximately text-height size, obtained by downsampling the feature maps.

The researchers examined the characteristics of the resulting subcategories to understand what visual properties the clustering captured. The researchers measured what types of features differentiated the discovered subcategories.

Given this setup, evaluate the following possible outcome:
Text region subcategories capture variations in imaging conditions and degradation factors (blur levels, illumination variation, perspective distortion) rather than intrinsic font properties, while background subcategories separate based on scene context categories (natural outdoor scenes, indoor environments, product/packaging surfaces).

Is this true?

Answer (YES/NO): NO